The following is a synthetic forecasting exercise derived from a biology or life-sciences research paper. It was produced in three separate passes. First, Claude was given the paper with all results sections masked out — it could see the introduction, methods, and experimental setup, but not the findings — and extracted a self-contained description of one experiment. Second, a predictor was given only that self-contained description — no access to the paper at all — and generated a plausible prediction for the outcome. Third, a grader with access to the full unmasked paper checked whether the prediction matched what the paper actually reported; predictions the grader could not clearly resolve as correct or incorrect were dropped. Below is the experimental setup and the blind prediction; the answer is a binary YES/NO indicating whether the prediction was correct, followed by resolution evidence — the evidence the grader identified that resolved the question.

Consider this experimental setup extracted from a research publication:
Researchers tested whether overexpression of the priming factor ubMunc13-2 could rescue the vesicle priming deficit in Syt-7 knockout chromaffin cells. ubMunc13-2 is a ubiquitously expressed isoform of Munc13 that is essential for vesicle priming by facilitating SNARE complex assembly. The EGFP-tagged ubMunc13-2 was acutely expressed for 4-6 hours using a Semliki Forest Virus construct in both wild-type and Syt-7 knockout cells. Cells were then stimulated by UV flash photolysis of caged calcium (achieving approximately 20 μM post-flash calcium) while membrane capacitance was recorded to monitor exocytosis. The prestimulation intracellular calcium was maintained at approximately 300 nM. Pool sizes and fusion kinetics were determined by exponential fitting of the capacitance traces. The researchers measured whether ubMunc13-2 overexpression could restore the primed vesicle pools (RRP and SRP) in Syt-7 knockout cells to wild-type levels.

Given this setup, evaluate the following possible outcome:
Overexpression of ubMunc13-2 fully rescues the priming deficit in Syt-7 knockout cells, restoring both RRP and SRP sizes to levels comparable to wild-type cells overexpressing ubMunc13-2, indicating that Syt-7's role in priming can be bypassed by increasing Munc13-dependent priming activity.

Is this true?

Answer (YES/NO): NO